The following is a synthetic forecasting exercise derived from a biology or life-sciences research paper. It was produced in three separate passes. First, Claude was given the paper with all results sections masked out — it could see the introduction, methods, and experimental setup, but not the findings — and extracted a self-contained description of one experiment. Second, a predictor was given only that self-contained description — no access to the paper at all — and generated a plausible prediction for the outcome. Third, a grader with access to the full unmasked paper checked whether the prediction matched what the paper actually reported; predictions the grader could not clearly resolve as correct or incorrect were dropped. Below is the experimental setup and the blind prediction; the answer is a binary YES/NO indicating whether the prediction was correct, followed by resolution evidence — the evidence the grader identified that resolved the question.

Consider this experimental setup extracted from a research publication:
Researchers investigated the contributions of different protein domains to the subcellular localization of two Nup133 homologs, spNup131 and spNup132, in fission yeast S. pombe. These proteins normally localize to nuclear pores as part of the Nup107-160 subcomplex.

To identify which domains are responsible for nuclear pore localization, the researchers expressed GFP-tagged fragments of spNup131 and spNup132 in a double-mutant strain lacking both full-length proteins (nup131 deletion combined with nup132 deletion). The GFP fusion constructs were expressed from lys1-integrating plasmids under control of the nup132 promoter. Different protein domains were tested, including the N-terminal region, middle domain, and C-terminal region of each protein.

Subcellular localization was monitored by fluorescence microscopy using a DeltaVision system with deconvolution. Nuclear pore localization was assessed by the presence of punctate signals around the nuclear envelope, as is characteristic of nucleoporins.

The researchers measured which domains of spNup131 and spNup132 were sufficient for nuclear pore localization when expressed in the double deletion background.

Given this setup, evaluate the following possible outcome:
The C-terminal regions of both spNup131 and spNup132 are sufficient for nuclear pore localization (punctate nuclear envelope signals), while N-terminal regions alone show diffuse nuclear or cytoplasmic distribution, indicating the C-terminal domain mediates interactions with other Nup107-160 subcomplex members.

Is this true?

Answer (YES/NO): YES